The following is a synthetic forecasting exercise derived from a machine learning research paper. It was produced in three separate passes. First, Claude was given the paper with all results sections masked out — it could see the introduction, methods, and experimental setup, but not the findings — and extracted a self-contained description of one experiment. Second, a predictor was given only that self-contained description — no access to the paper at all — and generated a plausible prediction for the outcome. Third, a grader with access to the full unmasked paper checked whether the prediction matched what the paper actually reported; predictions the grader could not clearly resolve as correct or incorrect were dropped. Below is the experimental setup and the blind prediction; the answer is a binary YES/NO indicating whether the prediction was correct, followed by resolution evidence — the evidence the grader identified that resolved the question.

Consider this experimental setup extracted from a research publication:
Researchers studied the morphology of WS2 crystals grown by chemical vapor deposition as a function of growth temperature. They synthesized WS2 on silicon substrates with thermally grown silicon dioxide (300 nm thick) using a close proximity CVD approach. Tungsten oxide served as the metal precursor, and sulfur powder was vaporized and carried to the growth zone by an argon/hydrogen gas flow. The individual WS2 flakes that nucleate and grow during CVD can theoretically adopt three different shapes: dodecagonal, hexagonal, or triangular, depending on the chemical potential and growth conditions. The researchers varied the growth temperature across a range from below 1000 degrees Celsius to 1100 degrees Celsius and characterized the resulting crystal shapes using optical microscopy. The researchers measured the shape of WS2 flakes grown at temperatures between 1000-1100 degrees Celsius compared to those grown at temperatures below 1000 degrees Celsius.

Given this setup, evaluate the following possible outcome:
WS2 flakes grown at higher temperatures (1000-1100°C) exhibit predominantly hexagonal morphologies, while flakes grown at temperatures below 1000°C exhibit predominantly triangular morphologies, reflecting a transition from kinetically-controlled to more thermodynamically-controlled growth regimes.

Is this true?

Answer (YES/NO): NO